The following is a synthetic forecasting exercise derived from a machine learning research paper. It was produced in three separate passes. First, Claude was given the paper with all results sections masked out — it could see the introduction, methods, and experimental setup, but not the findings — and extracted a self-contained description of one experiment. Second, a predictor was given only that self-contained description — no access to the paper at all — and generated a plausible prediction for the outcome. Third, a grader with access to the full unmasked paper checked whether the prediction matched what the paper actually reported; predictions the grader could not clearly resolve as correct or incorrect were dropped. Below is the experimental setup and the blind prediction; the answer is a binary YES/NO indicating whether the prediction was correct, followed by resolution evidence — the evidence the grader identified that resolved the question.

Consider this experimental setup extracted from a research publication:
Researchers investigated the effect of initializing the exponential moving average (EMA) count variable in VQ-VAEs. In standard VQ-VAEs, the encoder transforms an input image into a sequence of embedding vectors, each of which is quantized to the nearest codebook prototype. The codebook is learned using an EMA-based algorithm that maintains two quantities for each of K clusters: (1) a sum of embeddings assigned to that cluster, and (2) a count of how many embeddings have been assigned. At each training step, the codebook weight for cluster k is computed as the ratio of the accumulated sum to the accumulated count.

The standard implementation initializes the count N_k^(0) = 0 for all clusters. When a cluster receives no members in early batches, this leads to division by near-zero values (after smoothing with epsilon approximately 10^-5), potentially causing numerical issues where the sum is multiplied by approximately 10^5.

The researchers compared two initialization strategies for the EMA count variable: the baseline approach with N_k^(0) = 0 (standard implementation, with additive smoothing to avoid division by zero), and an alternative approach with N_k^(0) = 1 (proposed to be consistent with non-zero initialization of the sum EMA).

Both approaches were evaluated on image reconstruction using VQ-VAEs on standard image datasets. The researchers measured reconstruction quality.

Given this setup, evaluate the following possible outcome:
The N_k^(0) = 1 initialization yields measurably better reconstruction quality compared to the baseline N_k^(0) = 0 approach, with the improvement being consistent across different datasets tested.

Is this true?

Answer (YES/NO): NO